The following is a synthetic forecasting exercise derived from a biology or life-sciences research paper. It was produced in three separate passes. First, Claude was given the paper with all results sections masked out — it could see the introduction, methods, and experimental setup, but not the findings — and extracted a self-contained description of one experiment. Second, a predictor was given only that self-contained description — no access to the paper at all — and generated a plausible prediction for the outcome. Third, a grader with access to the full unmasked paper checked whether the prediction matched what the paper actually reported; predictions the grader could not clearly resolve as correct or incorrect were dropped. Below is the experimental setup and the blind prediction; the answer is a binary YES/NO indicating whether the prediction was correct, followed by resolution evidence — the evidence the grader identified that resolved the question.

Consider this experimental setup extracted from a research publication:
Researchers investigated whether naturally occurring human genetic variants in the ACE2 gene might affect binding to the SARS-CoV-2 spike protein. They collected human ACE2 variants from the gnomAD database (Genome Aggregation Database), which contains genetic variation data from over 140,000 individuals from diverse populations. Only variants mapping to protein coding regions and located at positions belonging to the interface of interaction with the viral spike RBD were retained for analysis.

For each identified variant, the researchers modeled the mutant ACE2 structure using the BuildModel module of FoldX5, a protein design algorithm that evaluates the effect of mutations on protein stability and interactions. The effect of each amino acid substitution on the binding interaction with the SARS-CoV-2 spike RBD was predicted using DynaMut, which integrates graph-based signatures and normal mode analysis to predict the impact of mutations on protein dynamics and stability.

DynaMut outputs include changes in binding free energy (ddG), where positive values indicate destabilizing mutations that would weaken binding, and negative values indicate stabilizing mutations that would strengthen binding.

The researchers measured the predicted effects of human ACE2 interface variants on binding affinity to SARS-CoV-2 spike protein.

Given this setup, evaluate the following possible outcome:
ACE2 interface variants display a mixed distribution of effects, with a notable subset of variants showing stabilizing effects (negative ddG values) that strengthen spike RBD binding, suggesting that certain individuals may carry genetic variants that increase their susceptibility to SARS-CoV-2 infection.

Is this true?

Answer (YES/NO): NO